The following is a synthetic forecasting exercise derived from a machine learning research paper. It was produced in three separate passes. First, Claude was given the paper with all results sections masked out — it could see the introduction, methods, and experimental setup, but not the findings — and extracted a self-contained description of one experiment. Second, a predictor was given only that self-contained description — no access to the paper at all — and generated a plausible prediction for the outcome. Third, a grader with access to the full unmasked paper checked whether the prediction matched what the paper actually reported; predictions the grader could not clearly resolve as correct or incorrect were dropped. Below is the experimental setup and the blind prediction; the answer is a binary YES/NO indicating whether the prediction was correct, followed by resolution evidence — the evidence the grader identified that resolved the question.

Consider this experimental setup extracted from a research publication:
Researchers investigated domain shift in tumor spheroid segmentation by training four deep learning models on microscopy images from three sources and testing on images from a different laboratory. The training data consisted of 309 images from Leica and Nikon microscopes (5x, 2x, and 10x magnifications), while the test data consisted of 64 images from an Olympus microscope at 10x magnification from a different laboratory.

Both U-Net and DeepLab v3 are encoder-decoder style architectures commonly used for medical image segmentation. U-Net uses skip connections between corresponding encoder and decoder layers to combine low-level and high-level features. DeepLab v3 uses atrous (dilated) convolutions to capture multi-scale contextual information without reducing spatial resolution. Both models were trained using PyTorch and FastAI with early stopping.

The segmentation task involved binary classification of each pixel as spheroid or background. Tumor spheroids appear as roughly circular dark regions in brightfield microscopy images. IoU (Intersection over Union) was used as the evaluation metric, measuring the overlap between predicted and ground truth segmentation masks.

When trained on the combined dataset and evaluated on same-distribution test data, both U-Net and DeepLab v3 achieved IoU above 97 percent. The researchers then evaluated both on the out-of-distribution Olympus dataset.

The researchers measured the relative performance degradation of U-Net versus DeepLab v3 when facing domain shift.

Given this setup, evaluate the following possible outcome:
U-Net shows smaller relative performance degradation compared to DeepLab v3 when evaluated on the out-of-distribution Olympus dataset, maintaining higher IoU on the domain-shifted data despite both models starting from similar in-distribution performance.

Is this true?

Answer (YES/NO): NO